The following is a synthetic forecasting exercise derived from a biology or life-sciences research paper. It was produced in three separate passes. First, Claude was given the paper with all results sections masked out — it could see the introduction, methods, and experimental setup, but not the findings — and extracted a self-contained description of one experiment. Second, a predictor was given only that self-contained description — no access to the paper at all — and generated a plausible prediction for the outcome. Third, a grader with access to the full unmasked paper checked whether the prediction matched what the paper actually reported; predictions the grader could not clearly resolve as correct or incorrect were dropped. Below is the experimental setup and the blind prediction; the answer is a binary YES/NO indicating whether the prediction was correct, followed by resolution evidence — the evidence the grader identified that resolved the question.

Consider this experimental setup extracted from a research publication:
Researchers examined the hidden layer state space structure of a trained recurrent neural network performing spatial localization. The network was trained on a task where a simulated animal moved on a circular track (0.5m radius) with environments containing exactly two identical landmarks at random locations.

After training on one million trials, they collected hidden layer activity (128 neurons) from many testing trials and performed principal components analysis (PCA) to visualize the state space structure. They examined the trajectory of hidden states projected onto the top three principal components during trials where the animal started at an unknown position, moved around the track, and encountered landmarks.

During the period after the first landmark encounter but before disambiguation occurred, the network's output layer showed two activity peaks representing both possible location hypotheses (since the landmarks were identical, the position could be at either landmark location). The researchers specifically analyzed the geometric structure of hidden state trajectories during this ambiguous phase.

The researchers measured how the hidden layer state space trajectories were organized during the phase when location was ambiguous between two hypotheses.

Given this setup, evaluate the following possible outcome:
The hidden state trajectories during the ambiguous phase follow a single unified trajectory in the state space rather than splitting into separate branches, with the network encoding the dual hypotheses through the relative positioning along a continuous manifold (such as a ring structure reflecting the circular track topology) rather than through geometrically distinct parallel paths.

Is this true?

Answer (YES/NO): YES